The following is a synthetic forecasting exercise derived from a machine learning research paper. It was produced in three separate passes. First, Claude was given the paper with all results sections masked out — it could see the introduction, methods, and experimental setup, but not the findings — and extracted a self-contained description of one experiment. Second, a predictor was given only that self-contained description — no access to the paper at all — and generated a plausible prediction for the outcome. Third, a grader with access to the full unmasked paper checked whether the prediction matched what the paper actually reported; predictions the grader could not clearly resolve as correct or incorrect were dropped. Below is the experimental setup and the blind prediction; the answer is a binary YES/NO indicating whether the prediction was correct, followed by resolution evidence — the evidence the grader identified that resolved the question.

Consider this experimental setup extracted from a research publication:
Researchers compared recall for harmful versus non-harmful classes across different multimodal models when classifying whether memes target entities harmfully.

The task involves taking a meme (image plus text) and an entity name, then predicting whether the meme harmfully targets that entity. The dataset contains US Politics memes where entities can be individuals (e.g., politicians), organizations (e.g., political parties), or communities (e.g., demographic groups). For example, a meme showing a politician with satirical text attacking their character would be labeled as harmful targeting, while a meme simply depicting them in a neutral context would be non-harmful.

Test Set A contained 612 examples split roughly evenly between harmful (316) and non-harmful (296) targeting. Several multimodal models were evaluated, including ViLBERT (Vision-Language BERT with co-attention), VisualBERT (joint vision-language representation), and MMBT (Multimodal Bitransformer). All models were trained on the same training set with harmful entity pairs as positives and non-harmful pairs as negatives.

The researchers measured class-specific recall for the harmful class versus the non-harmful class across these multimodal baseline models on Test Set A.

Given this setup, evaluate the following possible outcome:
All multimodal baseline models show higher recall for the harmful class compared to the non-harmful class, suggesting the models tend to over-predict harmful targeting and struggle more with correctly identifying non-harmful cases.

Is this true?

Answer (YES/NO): YES